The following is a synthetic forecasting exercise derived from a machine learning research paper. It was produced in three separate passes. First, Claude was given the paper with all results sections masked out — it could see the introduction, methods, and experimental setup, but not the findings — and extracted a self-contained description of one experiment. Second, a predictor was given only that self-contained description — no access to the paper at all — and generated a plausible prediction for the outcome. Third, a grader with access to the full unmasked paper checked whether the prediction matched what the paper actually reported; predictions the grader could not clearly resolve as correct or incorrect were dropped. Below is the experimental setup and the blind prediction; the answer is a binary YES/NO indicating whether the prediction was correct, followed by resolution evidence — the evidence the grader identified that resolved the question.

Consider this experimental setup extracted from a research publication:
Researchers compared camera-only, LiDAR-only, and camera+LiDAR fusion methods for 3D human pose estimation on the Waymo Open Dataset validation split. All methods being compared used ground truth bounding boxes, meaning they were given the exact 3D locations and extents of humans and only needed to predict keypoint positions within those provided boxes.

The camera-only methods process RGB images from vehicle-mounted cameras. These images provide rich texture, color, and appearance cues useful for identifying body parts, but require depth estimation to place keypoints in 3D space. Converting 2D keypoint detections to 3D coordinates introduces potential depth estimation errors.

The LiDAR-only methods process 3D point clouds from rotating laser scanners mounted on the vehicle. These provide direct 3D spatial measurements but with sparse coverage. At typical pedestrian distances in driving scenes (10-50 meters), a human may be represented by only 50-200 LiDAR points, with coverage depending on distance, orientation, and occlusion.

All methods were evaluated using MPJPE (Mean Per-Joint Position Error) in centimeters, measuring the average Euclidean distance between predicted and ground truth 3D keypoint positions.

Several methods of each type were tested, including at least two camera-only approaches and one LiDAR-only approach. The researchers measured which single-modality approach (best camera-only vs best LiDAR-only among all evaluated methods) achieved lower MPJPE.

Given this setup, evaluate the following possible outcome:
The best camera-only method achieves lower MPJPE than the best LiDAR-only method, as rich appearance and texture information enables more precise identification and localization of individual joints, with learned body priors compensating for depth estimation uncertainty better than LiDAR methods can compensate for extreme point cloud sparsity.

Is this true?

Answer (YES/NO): YES